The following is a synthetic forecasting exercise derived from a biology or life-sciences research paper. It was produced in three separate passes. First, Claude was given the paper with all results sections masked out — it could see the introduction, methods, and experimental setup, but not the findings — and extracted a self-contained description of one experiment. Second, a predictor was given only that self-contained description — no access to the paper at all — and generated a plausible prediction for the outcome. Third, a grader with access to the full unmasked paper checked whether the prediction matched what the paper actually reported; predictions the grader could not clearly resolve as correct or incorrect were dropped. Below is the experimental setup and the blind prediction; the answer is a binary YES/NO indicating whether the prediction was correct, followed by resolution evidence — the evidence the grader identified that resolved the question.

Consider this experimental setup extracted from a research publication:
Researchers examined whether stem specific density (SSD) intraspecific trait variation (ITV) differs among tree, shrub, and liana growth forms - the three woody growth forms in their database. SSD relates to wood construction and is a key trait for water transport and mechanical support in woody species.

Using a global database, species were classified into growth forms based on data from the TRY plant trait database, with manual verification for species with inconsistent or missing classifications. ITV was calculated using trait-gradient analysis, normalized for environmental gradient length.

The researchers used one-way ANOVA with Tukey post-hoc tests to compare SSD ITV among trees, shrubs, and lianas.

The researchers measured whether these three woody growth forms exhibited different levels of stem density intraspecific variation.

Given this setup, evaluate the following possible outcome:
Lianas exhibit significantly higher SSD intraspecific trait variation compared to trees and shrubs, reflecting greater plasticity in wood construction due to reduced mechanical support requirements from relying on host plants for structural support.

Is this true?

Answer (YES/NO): NO